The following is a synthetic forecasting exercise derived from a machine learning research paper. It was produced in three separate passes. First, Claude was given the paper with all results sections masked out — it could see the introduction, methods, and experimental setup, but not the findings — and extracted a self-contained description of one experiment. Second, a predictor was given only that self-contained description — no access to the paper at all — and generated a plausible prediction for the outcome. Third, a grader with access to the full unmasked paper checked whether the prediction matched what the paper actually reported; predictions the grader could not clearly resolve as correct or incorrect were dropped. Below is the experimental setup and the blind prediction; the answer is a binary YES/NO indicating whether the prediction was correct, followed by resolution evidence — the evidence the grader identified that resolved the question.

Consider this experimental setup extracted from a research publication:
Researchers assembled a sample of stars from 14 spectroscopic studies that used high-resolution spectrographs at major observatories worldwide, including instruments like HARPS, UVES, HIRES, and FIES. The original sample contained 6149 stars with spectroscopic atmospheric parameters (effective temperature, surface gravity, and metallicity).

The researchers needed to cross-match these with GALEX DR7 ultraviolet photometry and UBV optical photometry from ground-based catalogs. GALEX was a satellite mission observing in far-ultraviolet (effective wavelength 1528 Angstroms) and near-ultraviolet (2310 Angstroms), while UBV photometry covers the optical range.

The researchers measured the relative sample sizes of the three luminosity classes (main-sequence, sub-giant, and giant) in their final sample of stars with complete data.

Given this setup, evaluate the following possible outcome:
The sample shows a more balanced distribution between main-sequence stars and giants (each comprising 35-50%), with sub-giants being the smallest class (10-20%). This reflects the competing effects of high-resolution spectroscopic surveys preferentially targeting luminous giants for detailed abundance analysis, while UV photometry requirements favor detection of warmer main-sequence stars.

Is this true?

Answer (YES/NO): NO